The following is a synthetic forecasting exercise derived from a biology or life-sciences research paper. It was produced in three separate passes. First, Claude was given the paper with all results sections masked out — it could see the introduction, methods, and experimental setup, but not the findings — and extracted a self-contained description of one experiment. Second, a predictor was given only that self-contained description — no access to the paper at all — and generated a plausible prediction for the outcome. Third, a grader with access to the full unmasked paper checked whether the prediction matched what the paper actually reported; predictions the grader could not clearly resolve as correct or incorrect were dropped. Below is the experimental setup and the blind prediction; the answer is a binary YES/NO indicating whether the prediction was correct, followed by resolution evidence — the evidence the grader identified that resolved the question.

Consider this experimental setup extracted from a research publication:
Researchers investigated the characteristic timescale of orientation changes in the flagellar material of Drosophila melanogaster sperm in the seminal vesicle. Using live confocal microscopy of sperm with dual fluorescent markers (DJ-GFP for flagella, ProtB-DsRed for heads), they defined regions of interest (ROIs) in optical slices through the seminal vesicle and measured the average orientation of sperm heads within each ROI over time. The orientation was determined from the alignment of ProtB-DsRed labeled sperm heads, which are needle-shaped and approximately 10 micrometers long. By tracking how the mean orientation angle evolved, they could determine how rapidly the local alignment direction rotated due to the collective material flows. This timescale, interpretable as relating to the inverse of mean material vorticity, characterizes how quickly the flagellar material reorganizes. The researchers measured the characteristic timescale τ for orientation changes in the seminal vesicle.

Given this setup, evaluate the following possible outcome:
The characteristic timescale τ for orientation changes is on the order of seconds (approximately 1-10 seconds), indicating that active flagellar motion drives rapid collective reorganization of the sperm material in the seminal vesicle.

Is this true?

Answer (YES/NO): NO